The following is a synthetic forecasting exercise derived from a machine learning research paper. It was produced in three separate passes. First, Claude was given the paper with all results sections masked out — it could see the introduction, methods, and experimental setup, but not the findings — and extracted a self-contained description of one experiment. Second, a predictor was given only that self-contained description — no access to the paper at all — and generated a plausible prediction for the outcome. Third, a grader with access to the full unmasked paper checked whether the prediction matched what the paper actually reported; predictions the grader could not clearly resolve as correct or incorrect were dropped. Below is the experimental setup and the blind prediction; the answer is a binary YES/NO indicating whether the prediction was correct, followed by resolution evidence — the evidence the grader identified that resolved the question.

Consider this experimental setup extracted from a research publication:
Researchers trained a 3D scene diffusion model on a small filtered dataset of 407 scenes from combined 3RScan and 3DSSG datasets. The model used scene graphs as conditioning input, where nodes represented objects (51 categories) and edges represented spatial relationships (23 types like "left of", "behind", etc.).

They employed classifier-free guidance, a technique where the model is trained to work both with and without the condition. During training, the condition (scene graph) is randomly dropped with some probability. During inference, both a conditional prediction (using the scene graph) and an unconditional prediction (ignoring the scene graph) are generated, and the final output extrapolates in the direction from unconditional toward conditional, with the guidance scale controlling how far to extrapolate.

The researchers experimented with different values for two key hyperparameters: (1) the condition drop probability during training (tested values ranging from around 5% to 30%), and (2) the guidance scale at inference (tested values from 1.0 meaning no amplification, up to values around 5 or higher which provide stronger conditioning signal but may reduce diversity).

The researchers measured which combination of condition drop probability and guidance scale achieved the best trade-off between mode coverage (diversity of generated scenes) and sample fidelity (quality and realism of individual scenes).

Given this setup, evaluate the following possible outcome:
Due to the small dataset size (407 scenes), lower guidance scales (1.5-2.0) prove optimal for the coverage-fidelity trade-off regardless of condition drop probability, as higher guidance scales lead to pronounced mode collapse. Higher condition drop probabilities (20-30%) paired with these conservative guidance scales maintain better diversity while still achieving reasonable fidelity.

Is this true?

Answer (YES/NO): NO